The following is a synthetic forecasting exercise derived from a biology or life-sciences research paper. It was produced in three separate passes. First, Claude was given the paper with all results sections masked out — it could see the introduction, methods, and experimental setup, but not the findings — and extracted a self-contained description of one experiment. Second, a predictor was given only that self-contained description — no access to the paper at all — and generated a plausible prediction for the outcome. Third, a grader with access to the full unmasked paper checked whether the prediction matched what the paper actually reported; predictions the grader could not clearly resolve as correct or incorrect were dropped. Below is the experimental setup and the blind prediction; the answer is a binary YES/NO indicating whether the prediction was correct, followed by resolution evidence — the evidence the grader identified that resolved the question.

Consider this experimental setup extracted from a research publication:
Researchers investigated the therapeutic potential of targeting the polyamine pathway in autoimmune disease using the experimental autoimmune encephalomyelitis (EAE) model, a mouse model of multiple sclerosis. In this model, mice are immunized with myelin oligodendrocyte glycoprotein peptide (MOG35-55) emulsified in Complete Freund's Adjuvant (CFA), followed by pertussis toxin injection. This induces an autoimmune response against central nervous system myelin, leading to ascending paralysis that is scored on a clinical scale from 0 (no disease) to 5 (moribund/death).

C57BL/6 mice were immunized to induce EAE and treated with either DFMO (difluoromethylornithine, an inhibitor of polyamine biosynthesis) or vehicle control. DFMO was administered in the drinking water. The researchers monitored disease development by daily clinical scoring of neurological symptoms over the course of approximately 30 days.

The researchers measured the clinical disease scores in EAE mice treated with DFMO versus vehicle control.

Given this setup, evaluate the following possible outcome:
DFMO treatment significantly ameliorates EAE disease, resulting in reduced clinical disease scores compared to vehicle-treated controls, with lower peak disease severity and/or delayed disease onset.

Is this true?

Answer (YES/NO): YES